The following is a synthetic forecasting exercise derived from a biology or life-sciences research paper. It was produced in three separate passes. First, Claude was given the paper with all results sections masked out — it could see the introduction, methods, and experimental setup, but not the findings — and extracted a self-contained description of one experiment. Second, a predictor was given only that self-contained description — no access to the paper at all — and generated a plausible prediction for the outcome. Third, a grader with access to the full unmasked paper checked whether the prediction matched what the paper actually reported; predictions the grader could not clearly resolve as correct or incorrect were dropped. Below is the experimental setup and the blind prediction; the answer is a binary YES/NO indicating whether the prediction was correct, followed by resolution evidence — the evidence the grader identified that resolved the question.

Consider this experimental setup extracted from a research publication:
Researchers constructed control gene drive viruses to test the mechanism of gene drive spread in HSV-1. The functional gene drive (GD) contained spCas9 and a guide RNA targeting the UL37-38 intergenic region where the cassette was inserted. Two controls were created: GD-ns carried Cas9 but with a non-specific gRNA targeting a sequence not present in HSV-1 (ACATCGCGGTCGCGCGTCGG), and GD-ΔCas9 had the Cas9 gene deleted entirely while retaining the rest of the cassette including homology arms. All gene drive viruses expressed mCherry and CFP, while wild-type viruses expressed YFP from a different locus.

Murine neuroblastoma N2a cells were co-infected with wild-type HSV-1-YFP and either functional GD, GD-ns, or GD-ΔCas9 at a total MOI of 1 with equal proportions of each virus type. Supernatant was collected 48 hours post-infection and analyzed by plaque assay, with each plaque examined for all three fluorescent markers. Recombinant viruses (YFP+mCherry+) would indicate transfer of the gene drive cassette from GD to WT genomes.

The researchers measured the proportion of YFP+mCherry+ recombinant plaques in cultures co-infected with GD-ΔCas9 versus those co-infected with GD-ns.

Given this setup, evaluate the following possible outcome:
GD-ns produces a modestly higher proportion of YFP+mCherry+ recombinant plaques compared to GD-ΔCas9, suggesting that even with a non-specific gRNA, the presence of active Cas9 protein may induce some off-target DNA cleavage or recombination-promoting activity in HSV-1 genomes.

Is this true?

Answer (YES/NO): NO